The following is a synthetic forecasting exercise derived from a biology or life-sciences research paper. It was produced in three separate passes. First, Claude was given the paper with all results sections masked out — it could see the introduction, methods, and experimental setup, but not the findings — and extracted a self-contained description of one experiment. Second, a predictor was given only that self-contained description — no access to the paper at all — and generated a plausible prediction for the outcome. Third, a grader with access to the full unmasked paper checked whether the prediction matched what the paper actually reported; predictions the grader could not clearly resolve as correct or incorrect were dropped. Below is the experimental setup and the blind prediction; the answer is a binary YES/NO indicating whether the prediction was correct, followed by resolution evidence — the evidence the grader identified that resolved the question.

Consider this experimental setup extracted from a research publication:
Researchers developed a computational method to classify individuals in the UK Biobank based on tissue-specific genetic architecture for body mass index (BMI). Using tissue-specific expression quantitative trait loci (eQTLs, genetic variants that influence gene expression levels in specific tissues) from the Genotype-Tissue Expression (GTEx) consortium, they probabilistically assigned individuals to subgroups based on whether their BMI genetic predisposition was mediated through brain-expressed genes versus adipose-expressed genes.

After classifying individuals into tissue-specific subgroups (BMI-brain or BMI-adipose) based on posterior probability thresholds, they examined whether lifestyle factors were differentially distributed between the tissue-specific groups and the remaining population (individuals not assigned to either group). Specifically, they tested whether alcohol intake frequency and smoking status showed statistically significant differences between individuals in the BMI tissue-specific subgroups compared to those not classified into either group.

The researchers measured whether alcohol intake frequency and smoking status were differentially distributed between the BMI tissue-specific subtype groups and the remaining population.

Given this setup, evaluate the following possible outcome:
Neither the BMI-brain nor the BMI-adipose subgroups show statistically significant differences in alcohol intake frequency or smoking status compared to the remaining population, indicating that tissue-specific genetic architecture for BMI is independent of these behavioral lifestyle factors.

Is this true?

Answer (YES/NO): NO